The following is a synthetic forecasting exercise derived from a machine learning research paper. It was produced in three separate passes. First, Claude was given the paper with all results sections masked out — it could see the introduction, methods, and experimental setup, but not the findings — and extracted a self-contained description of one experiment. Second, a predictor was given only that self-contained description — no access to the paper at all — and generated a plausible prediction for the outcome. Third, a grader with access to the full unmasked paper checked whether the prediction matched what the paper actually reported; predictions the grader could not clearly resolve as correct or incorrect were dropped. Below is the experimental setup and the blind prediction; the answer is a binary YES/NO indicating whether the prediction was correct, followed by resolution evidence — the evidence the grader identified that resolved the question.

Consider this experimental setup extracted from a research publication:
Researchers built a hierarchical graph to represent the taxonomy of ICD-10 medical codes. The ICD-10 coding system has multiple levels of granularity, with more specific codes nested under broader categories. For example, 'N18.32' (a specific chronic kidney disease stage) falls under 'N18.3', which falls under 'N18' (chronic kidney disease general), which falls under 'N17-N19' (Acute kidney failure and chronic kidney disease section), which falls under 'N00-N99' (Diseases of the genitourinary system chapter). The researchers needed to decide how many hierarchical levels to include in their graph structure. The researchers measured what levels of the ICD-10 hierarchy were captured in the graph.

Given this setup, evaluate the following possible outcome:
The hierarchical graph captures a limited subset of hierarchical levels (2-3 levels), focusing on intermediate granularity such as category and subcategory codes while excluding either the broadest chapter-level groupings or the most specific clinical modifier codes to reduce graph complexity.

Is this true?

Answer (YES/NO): NO